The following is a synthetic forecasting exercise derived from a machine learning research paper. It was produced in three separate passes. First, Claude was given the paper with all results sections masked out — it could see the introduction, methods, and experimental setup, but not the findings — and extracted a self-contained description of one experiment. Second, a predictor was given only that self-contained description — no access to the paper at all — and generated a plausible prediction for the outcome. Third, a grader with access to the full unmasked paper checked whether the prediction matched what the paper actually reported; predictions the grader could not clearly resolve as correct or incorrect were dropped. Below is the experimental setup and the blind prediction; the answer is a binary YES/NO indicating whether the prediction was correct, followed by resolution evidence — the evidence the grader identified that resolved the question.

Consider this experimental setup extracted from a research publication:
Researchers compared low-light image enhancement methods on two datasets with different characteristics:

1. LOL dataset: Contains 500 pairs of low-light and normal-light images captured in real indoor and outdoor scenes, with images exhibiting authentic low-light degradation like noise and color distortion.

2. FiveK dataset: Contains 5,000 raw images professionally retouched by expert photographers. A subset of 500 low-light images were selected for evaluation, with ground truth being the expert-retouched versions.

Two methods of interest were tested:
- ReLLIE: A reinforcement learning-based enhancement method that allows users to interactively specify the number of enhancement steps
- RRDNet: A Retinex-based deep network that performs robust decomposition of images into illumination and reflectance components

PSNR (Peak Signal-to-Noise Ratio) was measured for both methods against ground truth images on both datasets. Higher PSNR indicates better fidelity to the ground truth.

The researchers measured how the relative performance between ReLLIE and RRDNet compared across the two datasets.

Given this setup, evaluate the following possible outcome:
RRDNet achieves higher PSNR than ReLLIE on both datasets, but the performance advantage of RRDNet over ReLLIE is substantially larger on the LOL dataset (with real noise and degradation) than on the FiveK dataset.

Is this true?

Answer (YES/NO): NO